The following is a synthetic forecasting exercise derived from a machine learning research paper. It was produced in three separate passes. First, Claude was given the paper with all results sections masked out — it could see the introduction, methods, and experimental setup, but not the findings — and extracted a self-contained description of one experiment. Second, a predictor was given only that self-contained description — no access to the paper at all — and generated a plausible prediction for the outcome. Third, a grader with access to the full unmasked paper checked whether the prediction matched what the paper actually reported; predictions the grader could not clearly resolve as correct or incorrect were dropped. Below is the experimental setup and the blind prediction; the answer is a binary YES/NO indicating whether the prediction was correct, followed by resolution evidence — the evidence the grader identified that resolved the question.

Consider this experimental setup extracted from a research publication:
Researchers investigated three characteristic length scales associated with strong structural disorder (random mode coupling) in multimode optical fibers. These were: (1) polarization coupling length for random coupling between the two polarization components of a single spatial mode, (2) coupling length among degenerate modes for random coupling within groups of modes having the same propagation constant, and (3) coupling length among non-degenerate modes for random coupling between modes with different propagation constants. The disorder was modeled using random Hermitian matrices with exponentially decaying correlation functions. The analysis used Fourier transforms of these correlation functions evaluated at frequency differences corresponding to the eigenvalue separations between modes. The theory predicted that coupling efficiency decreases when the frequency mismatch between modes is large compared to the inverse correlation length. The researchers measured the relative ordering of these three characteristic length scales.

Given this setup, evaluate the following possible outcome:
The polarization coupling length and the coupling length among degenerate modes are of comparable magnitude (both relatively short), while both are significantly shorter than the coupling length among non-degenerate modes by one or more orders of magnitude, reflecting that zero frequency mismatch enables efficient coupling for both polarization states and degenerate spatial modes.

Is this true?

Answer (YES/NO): NO